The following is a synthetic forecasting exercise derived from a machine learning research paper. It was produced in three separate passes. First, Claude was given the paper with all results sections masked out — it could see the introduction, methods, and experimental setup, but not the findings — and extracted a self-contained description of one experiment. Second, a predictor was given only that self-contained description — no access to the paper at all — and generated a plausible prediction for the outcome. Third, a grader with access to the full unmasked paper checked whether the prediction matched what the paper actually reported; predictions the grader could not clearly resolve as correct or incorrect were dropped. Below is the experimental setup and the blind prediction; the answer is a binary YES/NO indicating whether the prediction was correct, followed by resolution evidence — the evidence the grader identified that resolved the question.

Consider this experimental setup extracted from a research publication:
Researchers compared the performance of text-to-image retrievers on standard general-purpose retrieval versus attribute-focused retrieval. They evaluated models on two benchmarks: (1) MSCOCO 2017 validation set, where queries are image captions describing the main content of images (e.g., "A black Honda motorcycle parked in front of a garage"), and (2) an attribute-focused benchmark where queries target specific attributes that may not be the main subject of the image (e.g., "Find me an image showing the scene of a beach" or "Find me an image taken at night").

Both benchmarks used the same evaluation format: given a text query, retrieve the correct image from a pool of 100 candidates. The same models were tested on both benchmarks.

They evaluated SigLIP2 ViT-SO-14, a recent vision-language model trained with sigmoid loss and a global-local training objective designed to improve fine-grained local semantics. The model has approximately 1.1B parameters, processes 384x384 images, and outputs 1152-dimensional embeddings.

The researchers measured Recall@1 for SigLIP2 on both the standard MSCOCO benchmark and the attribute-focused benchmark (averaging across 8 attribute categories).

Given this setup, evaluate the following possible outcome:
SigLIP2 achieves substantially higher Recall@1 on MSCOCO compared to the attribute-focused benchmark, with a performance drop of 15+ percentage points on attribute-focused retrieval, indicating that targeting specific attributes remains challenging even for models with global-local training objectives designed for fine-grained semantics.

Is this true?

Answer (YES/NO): YES